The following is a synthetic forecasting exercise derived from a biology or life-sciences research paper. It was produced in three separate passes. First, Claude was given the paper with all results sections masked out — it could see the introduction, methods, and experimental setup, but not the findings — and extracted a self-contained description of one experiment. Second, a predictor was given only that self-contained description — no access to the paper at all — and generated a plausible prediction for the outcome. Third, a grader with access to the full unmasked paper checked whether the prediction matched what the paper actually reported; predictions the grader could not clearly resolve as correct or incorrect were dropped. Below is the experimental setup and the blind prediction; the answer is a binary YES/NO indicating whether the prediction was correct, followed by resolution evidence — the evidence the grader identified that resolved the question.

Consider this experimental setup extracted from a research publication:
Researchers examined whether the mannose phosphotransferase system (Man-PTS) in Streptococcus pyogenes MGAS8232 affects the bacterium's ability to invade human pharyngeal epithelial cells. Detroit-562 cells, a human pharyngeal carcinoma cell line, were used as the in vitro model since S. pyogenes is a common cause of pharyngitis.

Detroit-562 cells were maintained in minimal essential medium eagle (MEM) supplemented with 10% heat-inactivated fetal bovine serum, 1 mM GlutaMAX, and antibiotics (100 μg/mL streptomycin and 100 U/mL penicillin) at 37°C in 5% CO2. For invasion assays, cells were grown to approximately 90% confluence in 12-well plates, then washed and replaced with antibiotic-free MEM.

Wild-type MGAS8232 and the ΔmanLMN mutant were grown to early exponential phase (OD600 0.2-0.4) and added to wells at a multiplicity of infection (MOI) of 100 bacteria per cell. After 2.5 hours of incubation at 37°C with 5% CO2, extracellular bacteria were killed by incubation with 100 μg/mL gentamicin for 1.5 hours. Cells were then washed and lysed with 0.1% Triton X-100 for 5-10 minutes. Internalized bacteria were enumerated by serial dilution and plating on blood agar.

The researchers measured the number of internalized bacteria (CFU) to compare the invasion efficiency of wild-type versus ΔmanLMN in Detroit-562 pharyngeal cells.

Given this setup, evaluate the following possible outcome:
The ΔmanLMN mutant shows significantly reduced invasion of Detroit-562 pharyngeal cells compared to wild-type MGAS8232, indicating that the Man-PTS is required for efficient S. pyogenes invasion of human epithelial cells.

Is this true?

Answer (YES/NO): NO